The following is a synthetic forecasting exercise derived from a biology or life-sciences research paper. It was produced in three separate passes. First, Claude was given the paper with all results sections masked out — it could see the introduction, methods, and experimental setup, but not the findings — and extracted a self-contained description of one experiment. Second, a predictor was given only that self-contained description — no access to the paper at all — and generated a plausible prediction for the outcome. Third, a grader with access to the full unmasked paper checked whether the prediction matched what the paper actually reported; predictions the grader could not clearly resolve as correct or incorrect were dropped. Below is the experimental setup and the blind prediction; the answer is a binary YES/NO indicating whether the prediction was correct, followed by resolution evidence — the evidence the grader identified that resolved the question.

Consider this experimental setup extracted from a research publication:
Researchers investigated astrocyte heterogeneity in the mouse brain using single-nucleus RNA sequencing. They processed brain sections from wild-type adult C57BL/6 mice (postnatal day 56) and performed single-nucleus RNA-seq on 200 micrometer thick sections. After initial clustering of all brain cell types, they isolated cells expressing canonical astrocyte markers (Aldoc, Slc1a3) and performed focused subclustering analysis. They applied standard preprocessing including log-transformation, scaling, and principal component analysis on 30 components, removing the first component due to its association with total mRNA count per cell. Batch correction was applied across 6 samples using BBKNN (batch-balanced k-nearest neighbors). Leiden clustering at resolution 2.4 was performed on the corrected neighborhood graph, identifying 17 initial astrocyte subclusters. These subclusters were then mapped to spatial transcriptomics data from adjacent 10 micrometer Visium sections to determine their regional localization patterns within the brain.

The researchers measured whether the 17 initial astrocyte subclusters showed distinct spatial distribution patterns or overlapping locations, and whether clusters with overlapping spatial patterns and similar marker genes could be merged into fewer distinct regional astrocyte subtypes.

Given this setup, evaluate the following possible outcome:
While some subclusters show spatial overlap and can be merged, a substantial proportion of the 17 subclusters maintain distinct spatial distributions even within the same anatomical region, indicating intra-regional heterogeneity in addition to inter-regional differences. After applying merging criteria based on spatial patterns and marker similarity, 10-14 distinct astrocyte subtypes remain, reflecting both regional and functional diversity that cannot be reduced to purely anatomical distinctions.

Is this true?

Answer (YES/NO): YES